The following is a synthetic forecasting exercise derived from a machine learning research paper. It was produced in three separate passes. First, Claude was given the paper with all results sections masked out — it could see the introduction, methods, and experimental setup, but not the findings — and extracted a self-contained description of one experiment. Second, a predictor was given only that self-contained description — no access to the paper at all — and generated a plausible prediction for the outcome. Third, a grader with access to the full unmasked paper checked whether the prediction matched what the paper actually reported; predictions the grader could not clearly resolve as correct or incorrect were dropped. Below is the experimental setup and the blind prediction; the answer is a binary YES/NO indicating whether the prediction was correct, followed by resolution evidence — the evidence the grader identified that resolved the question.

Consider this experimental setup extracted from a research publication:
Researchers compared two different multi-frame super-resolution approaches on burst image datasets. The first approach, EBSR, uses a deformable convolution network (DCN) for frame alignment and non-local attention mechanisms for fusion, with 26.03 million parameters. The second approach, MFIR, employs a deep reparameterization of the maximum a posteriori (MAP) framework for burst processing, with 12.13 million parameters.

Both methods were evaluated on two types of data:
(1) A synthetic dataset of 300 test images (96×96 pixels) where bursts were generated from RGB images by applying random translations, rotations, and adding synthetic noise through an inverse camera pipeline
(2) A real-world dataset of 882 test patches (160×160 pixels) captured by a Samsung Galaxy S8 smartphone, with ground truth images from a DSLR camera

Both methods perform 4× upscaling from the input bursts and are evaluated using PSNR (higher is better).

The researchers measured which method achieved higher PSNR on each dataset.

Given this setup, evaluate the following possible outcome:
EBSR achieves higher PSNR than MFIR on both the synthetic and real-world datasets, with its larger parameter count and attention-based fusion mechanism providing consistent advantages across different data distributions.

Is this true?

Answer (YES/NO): NO